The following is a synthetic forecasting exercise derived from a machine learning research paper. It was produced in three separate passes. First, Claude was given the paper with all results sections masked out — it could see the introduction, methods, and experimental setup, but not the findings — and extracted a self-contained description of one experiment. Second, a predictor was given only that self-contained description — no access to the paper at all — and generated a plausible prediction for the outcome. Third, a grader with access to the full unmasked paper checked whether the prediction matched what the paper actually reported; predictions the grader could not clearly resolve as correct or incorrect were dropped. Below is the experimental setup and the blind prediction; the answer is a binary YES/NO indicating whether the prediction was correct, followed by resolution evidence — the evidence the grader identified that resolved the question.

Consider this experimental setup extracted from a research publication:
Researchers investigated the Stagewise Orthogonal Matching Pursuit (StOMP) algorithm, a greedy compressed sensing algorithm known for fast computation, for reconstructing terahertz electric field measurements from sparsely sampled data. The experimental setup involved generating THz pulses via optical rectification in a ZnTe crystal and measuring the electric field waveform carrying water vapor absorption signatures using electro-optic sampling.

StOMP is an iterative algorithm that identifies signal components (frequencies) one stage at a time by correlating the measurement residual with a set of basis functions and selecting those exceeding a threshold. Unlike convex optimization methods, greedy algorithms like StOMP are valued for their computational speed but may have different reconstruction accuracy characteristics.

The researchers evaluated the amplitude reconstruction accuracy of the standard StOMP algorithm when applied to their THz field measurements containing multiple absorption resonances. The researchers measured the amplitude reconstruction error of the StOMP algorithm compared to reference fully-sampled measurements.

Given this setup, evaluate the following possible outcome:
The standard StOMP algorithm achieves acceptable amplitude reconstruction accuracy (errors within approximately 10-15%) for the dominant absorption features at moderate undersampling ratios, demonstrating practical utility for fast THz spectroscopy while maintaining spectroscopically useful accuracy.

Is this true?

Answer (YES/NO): NO